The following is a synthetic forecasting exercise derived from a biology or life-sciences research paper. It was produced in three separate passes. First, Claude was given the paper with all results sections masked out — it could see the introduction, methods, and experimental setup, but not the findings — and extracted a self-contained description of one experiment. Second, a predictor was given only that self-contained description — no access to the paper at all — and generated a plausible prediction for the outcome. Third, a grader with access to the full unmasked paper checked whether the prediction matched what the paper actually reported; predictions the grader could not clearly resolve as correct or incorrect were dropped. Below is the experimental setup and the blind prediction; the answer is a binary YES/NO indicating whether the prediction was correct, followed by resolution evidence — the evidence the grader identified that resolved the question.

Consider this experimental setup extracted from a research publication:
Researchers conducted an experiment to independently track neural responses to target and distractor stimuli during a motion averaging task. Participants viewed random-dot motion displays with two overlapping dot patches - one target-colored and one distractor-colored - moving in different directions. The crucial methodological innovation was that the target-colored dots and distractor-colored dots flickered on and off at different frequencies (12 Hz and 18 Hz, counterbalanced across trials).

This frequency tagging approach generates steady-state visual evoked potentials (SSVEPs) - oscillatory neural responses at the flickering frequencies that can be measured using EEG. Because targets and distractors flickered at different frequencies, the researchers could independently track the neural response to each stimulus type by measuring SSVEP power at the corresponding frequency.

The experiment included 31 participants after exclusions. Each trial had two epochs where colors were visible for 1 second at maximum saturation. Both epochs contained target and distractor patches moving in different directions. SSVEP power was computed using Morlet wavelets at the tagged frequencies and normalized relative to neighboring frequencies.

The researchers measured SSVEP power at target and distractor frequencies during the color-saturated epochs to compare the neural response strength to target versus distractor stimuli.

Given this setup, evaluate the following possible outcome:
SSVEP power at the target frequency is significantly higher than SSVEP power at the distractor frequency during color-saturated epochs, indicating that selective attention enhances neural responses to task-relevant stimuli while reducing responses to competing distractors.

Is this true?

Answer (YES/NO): YES